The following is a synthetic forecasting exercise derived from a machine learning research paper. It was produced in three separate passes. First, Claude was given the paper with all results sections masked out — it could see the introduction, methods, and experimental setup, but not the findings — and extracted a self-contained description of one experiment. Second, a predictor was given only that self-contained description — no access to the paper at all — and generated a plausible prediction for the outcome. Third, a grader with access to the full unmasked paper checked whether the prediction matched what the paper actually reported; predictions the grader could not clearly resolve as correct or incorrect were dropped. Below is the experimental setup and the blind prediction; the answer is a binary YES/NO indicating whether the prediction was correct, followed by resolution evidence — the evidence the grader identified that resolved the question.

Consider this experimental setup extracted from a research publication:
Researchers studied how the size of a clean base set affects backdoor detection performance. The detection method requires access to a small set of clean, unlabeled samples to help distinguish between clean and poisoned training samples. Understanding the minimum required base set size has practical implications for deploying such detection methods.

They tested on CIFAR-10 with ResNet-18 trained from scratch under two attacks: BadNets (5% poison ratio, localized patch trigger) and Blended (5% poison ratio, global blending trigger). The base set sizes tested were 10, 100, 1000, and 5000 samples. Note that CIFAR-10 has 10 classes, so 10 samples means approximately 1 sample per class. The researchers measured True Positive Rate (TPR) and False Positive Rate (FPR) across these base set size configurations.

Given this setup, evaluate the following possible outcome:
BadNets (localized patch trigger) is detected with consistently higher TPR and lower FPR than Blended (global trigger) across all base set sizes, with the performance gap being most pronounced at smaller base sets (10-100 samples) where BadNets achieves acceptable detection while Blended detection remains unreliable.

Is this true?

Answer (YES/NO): NO